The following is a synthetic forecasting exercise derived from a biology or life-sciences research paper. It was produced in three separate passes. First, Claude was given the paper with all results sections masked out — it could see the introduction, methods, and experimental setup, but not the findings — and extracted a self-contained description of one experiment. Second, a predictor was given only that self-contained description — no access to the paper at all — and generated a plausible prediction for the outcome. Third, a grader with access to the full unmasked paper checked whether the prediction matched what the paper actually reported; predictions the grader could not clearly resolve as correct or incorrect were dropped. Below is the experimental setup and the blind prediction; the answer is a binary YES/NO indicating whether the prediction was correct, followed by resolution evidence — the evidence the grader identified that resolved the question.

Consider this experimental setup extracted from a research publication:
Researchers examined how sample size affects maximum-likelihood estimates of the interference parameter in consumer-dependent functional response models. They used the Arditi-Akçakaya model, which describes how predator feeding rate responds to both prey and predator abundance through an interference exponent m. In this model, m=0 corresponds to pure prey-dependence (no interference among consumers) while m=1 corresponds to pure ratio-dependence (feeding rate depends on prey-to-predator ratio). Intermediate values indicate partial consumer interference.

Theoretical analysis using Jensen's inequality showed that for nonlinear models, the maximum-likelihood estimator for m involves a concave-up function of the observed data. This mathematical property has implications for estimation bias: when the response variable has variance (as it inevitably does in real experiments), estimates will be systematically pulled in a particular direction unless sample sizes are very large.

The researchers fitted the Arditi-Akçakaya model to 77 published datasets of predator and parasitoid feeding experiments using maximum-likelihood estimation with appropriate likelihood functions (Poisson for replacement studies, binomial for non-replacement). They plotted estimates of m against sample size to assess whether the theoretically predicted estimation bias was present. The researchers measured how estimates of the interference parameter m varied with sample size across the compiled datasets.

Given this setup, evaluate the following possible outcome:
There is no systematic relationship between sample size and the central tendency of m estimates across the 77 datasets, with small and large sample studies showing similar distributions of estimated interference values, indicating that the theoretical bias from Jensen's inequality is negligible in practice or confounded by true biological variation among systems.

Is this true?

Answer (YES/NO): NO